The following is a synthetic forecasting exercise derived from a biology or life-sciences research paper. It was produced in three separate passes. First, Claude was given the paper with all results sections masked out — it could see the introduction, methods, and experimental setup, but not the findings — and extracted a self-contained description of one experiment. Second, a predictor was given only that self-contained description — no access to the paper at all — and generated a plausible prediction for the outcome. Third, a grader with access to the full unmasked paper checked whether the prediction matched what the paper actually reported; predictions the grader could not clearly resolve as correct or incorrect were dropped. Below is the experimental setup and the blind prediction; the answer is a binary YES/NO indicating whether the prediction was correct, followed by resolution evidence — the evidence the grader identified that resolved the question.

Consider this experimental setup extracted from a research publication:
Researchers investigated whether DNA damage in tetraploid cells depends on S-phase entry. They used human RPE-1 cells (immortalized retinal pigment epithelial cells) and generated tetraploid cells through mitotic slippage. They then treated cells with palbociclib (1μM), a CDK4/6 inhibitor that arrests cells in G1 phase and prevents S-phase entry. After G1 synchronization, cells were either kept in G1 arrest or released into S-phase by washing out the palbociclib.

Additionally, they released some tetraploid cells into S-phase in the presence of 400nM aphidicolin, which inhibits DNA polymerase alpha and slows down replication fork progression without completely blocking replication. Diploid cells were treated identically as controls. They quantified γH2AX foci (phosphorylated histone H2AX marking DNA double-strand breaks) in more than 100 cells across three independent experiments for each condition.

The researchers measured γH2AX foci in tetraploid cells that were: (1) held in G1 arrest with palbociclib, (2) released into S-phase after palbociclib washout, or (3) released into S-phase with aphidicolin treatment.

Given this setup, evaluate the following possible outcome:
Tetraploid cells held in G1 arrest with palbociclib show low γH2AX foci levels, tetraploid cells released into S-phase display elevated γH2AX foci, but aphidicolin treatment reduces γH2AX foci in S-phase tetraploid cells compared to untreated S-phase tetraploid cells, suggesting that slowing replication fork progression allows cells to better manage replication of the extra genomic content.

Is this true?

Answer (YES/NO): NO